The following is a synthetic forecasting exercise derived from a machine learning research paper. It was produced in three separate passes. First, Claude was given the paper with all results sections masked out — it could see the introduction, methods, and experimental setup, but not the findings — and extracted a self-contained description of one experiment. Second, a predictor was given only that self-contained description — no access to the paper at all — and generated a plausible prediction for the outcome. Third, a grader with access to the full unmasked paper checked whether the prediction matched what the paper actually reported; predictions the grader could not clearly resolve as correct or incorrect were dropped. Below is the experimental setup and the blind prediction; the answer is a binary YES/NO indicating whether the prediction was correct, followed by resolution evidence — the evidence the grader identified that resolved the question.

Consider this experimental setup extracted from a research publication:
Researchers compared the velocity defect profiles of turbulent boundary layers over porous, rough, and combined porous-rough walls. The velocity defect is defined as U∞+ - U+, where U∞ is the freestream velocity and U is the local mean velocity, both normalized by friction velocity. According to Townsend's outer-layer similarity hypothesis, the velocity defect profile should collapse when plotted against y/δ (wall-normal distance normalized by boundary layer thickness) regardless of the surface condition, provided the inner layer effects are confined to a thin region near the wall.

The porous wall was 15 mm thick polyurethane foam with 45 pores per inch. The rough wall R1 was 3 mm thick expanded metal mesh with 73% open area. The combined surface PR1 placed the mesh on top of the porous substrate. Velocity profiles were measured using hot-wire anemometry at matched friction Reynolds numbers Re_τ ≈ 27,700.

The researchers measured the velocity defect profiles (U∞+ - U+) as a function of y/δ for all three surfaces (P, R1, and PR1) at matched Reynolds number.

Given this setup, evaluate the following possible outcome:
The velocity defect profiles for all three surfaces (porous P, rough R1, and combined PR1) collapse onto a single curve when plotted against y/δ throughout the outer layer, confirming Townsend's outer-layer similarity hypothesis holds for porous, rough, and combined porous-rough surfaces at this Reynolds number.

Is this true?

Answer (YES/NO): YES